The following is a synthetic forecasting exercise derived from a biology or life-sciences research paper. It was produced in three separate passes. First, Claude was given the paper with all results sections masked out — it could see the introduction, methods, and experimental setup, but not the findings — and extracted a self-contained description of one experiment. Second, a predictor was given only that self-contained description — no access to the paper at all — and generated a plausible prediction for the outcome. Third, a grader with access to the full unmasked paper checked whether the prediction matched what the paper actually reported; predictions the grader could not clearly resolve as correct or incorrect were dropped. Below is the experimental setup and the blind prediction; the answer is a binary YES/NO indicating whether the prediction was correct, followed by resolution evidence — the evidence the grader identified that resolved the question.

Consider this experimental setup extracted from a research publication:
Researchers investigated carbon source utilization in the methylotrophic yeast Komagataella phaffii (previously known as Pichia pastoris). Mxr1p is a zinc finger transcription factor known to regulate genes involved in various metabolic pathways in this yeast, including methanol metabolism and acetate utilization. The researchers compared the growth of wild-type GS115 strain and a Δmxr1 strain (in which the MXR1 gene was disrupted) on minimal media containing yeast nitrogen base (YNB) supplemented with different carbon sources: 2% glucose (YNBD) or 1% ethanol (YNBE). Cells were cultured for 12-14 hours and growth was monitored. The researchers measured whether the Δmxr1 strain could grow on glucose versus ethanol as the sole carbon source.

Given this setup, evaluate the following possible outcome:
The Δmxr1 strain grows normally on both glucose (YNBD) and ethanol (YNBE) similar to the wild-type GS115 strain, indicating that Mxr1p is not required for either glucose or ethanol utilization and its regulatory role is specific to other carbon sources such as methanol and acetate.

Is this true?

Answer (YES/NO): NO